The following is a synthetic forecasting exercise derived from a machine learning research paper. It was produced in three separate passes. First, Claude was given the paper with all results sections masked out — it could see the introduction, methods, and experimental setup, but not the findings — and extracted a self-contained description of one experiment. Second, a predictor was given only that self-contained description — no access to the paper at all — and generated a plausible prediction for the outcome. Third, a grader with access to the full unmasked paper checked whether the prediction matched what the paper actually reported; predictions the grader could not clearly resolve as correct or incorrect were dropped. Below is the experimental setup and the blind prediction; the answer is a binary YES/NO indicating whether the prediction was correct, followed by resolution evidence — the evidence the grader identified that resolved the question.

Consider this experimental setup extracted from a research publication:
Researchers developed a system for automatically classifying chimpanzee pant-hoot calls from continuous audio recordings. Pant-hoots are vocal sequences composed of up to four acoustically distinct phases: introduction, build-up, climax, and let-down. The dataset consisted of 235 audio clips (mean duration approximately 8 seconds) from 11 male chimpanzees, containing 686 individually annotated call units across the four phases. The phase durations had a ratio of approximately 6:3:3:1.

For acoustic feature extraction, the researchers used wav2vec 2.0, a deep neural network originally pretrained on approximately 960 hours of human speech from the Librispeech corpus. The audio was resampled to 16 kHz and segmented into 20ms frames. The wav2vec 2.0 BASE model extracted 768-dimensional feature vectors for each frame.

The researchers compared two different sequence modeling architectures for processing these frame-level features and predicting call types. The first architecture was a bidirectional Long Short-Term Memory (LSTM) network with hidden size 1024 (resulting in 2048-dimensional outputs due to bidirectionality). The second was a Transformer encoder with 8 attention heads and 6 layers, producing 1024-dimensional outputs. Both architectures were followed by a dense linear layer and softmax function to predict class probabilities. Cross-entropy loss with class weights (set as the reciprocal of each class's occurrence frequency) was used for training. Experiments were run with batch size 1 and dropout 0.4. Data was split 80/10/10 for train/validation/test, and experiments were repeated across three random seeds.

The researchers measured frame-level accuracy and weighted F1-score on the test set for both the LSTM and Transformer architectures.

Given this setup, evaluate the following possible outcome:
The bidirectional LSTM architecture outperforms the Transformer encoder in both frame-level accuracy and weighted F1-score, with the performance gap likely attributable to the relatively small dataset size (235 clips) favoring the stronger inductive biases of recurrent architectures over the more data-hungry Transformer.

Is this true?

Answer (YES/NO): YES